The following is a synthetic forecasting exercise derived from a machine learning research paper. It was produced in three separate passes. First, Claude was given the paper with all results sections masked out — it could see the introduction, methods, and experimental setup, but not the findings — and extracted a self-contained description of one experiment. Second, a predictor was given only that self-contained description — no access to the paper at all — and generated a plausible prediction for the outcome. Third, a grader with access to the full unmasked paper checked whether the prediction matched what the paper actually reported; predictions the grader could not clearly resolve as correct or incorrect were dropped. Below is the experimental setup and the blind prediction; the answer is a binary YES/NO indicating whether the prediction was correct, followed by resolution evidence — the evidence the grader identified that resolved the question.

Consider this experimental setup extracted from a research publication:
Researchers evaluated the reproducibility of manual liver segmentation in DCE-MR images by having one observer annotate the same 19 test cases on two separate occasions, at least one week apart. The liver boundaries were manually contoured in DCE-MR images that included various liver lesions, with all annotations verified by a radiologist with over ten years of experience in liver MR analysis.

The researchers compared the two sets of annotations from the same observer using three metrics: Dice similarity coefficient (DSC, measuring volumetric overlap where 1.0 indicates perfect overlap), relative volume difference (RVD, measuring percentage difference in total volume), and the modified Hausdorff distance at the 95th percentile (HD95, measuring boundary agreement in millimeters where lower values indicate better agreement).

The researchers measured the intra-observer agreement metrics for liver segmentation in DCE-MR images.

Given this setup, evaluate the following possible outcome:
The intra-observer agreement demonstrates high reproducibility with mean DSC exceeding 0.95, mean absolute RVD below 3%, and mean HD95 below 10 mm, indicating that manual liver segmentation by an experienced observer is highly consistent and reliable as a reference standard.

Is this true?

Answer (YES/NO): NO